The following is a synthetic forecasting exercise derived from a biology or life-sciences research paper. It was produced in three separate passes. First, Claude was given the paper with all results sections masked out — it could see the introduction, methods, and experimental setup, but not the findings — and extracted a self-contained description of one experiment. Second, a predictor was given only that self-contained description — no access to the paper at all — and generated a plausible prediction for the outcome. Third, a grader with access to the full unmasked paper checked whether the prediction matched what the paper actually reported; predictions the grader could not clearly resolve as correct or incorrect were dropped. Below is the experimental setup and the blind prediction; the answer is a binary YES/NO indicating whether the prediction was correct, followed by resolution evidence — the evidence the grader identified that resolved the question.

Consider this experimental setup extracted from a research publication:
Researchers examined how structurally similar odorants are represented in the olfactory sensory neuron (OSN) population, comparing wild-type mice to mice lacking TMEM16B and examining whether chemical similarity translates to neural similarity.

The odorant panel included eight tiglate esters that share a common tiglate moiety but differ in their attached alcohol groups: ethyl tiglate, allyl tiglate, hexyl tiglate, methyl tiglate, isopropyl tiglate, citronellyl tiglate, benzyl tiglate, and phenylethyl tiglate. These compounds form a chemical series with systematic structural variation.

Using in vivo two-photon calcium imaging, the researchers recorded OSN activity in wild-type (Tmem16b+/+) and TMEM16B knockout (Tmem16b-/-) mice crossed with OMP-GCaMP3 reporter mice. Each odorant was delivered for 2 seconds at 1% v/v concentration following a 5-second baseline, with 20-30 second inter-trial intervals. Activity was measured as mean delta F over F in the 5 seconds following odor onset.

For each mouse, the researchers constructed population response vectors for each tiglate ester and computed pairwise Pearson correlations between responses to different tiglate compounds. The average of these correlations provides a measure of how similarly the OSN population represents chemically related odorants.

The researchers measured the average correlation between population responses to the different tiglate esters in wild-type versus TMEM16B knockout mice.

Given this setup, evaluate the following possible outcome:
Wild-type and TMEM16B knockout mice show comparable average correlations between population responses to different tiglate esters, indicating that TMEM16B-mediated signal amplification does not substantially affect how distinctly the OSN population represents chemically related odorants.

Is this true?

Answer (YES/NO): NO